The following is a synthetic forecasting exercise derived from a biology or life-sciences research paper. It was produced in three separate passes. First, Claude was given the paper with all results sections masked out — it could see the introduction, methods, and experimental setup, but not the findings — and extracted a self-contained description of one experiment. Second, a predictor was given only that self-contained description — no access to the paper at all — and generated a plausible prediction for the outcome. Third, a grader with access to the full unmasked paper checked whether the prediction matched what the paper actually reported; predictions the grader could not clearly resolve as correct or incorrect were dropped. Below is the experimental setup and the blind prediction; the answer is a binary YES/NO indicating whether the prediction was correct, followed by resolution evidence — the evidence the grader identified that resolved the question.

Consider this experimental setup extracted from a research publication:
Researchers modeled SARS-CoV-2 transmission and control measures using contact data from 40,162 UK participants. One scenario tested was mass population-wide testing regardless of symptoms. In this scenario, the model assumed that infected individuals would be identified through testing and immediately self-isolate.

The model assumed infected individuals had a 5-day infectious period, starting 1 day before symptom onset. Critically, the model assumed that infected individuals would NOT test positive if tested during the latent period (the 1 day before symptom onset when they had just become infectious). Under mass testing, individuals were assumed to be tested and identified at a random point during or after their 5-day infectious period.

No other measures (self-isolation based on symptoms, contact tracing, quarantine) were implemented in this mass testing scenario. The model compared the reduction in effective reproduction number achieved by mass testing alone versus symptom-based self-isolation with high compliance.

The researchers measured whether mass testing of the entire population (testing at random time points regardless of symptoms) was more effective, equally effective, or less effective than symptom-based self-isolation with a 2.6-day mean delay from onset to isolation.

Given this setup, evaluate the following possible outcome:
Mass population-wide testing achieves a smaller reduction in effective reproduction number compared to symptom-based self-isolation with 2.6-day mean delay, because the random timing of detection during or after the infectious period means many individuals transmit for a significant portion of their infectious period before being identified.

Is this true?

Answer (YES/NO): YES